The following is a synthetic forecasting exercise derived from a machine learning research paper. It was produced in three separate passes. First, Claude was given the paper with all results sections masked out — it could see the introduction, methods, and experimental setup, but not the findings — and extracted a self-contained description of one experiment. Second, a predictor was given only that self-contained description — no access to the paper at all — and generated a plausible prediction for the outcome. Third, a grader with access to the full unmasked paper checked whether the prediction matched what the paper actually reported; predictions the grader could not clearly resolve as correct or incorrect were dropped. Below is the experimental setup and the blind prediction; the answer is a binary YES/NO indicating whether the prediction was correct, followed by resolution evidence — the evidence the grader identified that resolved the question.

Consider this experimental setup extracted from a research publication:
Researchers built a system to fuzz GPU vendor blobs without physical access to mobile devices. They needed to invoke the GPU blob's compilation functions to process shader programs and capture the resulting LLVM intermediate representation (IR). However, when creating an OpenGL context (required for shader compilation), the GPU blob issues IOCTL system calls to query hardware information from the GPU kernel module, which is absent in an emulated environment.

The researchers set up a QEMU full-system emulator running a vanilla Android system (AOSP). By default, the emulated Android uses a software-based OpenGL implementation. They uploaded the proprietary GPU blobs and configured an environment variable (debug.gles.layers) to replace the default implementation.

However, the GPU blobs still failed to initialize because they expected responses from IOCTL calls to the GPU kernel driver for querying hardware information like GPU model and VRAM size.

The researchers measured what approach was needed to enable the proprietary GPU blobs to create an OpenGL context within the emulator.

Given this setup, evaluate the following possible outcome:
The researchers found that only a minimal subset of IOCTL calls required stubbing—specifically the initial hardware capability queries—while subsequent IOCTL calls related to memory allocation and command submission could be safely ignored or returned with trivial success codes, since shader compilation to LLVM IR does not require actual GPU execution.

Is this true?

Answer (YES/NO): NO